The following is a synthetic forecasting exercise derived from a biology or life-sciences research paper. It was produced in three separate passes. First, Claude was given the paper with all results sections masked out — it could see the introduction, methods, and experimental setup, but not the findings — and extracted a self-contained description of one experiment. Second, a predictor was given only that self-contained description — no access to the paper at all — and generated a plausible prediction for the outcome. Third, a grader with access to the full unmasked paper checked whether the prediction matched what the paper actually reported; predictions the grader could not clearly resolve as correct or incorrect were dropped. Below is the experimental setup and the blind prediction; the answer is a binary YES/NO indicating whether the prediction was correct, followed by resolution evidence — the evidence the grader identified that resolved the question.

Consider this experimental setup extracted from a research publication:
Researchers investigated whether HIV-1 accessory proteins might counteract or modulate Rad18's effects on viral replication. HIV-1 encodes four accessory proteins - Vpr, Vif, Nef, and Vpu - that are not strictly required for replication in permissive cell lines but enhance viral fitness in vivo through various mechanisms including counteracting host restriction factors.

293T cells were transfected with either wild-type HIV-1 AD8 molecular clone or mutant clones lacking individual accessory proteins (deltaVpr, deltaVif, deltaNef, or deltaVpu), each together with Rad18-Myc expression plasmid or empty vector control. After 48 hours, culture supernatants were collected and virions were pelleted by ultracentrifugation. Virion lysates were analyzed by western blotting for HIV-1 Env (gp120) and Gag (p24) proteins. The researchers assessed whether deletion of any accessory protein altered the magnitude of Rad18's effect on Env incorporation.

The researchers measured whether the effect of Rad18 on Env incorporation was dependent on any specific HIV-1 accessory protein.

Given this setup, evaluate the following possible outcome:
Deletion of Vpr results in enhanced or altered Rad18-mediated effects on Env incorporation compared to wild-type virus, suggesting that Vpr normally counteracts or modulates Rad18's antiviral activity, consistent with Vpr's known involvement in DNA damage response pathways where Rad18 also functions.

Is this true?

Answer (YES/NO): NO